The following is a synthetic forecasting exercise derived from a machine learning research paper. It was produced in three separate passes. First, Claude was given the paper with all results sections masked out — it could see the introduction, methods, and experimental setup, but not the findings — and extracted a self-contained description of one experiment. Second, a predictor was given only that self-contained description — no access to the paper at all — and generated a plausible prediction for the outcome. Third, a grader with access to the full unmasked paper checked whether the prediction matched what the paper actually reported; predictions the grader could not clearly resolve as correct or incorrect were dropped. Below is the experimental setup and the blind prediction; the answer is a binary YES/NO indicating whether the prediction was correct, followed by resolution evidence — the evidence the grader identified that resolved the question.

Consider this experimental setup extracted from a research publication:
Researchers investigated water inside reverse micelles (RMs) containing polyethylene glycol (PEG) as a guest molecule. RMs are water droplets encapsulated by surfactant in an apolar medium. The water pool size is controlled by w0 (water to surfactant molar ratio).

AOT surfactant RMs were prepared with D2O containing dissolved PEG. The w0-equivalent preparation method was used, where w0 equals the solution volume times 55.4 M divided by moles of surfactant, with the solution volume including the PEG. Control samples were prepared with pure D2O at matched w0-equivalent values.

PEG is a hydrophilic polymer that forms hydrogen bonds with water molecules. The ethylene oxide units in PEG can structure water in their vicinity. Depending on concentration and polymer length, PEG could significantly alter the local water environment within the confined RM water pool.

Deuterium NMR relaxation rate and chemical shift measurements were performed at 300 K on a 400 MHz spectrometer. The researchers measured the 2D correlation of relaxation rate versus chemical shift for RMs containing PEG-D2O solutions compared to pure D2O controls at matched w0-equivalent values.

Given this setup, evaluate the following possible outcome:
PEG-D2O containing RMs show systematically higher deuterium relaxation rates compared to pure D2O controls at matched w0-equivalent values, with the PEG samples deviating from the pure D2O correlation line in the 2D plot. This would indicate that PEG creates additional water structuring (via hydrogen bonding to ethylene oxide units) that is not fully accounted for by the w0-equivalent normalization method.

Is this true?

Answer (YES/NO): YES